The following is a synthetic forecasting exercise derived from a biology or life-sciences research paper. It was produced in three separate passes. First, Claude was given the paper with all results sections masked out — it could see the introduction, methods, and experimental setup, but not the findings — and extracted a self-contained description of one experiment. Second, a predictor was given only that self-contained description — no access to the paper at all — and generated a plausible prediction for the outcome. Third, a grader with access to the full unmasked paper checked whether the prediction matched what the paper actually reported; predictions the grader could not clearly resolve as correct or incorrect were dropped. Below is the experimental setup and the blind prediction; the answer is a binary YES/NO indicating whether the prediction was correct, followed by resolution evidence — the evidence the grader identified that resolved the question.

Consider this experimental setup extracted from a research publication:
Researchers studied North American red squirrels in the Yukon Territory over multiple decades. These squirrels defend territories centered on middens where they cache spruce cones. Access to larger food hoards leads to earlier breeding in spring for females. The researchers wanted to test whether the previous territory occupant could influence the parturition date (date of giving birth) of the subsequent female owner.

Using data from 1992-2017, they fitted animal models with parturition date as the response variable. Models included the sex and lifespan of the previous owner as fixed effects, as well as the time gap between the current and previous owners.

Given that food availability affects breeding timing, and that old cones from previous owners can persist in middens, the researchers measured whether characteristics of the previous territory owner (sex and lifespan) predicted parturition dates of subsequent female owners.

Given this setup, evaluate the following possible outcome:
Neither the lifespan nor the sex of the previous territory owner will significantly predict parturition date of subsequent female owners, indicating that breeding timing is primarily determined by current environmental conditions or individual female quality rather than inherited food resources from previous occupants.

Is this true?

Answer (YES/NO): NO